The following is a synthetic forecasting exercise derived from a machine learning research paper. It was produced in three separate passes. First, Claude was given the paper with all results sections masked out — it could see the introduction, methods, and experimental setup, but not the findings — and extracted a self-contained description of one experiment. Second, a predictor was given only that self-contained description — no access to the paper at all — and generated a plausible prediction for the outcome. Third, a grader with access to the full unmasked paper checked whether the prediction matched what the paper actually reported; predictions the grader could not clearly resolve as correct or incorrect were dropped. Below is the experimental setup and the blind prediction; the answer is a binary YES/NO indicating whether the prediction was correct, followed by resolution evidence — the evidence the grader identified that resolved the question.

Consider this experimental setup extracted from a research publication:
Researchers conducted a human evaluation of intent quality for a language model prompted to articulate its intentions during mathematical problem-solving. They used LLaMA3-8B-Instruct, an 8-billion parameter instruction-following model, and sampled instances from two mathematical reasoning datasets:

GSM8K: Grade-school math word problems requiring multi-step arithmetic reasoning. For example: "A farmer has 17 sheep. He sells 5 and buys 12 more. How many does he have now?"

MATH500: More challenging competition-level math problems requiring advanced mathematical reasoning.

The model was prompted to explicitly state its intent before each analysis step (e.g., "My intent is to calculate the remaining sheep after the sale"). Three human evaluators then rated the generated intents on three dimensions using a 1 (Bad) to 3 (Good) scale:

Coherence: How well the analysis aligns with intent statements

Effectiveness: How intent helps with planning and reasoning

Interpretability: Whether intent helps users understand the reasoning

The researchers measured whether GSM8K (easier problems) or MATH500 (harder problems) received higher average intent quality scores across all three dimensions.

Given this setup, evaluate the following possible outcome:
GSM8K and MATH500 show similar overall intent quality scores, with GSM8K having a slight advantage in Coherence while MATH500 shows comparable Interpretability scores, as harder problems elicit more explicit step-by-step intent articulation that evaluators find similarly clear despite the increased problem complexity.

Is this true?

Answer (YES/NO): NO